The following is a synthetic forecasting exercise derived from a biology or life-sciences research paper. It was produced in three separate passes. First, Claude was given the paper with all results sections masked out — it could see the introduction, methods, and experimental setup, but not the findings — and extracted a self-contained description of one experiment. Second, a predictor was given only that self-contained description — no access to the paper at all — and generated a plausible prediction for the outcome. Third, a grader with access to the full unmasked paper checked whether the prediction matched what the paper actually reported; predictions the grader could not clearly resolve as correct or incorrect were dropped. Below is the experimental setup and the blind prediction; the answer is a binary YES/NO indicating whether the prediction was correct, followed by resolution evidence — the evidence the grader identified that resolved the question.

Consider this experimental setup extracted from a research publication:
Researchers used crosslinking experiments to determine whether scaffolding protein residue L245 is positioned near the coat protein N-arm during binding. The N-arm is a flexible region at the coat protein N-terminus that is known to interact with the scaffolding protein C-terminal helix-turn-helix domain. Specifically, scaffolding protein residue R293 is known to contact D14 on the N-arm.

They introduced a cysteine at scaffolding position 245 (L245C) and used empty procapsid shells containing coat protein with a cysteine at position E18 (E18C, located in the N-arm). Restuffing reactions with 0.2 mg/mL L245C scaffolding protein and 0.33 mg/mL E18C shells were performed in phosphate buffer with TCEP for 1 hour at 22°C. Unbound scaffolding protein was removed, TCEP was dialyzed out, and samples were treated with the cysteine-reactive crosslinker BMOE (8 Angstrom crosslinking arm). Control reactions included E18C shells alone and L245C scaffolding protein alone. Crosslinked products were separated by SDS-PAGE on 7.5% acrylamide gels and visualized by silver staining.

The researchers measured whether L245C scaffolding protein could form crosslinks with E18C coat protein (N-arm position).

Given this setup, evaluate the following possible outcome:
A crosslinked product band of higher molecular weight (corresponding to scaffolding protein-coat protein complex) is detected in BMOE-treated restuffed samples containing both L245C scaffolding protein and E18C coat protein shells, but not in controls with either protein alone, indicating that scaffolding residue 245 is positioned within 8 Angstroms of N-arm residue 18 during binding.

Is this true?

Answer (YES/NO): YES